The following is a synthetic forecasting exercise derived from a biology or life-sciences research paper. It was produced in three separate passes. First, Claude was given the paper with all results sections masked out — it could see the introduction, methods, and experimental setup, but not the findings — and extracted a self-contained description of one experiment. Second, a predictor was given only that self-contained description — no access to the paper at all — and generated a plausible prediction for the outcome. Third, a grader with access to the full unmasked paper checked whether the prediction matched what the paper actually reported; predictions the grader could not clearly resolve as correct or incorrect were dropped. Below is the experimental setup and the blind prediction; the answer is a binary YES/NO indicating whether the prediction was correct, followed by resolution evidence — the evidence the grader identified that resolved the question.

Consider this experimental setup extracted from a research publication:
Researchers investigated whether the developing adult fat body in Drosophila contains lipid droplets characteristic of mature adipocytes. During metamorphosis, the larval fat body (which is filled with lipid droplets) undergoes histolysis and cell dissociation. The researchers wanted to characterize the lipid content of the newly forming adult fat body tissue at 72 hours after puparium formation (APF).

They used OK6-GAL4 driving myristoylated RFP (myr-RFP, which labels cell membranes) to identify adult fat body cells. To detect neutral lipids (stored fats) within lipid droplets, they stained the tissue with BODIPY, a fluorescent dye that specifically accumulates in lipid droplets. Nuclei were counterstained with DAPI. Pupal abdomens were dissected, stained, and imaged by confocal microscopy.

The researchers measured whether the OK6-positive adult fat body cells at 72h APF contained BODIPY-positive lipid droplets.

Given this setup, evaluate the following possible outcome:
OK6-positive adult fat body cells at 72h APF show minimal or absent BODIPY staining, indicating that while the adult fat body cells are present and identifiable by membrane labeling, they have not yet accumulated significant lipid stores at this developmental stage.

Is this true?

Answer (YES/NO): NO